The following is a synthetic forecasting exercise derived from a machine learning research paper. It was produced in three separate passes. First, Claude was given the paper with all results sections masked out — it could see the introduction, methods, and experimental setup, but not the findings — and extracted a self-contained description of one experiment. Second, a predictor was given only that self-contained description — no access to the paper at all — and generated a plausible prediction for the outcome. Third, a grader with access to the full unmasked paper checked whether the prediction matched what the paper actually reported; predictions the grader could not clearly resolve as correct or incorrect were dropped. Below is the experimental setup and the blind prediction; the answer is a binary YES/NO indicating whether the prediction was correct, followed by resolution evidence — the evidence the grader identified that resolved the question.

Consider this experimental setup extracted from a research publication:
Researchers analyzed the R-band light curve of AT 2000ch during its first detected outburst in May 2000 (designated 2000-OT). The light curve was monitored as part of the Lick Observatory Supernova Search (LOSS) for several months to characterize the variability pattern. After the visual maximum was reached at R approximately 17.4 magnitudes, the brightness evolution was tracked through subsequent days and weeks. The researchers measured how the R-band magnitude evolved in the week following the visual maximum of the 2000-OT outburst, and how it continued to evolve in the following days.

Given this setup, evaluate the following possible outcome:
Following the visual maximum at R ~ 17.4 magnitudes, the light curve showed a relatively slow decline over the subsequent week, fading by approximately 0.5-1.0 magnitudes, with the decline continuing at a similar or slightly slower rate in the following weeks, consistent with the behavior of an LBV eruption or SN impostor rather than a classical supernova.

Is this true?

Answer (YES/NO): NO